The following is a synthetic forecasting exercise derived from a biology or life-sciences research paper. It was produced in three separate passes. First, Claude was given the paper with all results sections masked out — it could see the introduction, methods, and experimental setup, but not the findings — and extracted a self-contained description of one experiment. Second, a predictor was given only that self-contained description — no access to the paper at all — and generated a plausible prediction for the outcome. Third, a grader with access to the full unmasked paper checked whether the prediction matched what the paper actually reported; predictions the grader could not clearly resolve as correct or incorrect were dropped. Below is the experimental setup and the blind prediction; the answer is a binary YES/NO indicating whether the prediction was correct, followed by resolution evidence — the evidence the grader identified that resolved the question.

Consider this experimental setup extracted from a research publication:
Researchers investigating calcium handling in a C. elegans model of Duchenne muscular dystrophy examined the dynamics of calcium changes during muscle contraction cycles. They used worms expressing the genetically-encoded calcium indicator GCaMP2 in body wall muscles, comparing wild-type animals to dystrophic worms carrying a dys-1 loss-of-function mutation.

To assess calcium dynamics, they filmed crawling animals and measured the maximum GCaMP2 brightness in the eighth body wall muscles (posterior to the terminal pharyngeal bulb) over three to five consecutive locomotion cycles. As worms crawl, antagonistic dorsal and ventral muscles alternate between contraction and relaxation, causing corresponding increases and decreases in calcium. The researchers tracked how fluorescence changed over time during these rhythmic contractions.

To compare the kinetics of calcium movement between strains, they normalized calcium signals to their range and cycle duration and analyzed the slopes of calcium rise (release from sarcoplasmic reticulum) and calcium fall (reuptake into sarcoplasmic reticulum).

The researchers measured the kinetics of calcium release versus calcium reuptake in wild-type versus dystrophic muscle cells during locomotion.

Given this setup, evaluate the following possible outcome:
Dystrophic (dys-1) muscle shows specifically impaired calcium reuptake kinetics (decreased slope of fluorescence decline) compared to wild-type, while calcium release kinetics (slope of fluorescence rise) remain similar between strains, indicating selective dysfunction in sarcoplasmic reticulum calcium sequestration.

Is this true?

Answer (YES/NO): NO